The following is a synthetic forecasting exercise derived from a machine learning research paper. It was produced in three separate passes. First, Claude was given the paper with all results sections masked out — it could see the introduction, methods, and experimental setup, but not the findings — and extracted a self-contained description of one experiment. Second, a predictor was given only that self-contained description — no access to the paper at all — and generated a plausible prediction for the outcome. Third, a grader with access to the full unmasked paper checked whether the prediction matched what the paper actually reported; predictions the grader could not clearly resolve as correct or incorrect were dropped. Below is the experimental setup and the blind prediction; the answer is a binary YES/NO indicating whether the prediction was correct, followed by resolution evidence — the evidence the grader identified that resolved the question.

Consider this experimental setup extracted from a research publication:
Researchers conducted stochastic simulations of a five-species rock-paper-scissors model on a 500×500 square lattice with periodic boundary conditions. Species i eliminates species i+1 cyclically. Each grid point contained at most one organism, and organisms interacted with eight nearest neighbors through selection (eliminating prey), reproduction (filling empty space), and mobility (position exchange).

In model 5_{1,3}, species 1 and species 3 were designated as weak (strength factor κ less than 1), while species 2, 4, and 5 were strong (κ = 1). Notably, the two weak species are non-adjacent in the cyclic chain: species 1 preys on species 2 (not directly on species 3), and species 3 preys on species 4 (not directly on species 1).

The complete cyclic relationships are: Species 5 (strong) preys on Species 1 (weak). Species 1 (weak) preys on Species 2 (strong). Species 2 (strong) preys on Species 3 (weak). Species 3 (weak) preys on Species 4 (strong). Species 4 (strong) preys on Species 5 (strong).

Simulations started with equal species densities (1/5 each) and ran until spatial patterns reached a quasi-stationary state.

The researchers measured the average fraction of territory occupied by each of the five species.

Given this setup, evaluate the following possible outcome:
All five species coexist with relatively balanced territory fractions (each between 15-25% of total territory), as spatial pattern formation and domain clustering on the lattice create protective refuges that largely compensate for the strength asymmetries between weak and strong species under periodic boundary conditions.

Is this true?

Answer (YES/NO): NO